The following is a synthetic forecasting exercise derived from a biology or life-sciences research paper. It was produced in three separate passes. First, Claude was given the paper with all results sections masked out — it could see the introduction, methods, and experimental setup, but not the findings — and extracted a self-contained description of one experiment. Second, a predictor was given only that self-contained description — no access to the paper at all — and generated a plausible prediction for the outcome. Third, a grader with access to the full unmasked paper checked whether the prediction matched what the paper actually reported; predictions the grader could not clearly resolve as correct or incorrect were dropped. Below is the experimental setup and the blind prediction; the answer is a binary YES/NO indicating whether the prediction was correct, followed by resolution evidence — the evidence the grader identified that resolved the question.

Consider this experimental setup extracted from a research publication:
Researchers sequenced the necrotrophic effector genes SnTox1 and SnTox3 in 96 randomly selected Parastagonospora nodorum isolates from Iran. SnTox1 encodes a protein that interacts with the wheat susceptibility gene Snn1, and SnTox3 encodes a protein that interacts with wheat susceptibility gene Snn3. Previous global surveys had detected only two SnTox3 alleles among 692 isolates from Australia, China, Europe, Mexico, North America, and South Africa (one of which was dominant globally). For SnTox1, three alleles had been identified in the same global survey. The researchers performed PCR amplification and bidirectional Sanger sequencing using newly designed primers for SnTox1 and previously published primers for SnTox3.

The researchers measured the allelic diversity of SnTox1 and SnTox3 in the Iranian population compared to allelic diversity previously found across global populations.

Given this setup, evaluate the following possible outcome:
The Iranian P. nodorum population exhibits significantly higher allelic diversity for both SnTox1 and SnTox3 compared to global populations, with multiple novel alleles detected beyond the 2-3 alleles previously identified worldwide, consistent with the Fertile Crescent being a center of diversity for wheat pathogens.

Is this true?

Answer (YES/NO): NO